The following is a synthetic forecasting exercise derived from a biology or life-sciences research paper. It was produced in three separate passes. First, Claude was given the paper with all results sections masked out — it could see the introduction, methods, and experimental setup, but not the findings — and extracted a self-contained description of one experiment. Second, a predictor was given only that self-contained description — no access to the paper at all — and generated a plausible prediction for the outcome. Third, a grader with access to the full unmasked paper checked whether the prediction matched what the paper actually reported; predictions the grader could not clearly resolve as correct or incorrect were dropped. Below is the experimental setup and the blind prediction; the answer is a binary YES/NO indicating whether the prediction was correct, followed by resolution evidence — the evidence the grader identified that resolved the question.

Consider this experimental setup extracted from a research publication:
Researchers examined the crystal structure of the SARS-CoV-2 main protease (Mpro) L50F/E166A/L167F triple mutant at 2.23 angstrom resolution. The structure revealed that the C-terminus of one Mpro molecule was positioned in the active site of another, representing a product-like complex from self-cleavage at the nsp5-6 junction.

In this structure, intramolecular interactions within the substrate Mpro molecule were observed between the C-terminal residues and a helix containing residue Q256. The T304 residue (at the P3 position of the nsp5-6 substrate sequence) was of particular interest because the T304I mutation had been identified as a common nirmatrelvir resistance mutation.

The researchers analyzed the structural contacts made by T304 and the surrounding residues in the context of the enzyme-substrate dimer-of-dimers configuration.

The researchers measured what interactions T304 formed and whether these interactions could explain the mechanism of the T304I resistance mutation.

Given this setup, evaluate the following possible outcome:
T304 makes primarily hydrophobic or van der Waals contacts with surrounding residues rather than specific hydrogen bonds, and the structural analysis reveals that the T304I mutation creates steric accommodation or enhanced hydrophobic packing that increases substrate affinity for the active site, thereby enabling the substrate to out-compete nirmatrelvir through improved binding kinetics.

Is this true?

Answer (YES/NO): NO